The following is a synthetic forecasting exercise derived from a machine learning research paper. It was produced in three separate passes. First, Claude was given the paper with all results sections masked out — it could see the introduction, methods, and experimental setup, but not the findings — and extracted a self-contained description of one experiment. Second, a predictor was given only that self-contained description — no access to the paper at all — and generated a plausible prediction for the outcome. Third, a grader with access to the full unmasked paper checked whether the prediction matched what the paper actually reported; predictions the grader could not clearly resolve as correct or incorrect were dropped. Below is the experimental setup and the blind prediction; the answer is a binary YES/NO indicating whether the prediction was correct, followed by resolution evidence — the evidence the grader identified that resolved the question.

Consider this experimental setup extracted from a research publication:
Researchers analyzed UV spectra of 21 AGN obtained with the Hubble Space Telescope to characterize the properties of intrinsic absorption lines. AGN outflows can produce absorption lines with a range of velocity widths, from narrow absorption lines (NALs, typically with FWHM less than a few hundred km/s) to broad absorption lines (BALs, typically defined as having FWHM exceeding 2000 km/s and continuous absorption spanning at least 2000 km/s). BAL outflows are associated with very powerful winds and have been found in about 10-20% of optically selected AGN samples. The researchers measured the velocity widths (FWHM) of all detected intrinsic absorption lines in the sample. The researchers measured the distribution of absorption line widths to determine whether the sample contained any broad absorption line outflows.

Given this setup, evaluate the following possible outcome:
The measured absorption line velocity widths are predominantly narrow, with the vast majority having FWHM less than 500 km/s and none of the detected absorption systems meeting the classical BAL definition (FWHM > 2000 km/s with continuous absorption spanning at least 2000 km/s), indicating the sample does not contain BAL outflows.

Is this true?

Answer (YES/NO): YES